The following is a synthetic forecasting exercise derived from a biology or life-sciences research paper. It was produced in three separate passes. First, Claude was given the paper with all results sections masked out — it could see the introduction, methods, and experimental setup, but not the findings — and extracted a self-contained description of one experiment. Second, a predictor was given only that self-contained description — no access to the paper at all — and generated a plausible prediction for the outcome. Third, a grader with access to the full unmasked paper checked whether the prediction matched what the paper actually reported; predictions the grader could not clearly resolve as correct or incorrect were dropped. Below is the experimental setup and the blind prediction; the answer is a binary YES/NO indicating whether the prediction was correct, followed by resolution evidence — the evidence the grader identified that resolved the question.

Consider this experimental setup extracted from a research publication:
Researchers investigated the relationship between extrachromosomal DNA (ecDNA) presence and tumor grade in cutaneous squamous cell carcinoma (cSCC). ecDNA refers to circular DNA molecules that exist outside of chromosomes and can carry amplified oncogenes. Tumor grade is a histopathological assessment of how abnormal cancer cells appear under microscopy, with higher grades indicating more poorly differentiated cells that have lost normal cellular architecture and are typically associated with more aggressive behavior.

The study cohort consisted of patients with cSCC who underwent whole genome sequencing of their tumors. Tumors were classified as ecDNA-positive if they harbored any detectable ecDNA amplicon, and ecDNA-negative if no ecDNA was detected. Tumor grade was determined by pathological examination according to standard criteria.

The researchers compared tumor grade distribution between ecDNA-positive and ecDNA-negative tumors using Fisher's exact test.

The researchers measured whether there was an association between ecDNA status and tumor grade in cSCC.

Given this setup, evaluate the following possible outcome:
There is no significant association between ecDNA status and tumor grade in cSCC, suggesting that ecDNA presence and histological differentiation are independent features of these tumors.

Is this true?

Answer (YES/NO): YES